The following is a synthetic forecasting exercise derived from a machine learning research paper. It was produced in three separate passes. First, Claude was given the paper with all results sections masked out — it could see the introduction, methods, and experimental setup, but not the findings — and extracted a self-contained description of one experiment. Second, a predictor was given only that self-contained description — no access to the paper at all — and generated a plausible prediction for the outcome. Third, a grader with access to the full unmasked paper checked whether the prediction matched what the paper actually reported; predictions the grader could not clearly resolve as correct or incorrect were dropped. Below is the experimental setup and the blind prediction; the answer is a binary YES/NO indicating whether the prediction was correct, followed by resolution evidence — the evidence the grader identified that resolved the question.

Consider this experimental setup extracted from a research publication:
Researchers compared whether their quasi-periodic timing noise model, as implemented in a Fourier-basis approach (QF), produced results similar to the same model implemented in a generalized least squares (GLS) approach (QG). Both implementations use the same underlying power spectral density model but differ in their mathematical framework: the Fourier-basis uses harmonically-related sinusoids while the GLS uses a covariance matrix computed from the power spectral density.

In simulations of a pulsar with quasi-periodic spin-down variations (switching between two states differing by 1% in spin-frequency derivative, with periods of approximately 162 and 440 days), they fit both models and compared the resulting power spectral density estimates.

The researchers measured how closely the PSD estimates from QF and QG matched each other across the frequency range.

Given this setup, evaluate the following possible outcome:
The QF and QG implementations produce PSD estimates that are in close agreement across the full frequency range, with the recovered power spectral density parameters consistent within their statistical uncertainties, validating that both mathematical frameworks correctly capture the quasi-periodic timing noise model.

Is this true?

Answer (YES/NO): YES